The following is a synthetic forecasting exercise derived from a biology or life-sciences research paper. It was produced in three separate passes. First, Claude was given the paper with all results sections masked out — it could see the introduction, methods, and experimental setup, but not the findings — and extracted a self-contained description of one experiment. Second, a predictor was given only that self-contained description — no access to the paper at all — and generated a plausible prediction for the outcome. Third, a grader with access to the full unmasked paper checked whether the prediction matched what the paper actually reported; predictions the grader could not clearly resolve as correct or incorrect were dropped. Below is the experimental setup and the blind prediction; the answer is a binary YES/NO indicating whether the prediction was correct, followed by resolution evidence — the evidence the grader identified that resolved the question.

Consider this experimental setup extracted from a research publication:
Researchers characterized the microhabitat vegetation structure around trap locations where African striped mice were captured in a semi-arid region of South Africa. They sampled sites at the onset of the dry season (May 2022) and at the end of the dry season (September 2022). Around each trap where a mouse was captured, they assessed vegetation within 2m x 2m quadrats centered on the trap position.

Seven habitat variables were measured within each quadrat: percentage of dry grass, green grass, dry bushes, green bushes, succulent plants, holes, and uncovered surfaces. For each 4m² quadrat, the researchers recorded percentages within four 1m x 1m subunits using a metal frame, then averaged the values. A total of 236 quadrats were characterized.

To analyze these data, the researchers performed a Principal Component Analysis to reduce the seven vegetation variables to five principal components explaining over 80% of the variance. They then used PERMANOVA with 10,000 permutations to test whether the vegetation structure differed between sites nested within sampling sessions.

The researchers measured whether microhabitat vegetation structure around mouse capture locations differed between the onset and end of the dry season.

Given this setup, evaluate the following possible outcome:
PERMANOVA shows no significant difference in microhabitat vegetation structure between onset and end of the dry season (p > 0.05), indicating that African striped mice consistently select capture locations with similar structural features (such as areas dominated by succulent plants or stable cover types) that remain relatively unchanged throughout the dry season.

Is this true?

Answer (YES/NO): NO